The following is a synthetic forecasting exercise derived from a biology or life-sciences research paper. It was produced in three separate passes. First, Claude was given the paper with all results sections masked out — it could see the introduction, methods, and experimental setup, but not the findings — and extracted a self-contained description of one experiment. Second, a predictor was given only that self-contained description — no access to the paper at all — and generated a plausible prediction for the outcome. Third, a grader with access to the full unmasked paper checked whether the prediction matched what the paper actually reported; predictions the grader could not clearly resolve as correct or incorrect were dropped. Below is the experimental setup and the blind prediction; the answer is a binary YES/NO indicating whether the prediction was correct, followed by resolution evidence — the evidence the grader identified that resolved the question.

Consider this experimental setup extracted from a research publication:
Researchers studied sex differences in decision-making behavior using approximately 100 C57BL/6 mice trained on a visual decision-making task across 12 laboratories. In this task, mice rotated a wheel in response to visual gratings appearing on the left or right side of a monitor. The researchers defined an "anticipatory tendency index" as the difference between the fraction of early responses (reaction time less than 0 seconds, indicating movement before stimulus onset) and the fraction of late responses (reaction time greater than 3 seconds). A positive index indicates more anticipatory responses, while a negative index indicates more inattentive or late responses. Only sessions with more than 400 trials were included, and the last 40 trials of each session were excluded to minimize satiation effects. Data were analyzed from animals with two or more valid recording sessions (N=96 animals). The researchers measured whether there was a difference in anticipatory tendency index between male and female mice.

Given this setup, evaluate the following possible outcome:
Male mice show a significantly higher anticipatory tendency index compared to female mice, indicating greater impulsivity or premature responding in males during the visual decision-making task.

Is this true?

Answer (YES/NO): NO